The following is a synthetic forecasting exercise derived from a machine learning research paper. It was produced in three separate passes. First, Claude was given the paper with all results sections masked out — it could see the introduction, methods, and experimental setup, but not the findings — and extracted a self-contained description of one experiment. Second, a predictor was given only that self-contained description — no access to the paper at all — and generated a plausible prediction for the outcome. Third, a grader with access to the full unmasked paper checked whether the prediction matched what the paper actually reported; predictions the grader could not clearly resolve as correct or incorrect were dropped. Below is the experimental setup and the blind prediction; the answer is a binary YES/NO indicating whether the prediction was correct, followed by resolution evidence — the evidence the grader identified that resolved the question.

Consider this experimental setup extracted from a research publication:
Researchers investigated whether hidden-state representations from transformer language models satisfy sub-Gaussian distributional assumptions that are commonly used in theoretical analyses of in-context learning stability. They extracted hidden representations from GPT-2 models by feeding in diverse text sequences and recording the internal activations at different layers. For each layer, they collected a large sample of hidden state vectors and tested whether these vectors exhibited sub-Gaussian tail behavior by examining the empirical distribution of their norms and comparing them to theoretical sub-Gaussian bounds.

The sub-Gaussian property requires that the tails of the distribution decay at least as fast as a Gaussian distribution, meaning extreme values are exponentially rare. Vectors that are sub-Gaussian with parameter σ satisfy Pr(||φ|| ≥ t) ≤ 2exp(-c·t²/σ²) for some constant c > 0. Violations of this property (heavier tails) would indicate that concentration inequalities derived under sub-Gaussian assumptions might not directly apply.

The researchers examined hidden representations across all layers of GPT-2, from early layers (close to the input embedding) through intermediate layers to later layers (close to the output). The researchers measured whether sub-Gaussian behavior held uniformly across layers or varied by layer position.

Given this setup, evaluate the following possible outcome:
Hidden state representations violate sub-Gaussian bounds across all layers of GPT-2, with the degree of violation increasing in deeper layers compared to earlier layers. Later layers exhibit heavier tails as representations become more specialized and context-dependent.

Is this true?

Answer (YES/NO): NO